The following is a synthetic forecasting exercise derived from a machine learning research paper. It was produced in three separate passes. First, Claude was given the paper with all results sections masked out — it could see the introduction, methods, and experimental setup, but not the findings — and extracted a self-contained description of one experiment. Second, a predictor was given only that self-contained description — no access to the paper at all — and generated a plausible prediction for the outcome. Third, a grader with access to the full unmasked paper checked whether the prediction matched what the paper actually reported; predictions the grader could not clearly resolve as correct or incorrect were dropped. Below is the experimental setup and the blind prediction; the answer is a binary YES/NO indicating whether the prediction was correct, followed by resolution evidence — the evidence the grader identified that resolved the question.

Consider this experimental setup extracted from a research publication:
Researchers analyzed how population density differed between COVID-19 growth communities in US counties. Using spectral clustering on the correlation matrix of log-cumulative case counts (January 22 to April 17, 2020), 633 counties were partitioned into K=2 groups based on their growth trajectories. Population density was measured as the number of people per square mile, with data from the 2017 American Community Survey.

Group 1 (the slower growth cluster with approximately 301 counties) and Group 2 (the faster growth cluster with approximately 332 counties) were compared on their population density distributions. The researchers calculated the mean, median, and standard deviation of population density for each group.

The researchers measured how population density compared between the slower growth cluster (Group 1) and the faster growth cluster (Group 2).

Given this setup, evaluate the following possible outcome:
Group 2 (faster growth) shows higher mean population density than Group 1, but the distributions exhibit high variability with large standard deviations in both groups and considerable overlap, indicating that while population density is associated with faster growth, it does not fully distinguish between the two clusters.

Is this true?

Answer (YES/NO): YES